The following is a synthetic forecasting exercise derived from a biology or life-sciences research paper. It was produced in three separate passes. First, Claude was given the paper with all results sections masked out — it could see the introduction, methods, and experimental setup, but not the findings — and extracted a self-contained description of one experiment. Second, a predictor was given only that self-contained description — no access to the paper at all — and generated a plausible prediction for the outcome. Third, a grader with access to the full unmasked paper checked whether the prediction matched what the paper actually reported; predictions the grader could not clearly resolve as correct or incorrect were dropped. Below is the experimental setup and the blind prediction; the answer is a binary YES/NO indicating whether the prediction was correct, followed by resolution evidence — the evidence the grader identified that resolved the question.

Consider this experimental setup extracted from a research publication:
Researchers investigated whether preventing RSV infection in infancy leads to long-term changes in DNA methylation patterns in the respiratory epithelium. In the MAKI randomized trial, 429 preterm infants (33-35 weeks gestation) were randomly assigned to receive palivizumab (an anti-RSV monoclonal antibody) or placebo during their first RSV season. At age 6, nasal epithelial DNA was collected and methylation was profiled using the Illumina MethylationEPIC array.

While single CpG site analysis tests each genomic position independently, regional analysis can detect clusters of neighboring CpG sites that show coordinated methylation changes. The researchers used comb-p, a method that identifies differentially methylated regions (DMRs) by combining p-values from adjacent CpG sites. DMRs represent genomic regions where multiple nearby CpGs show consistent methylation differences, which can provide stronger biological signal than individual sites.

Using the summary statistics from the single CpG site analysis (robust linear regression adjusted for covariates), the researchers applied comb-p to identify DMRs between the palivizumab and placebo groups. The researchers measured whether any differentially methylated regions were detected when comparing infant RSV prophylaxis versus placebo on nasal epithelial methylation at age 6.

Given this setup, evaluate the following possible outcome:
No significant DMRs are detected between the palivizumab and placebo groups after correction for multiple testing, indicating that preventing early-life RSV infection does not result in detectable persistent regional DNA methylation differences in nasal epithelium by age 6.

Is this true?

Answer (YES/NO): NO